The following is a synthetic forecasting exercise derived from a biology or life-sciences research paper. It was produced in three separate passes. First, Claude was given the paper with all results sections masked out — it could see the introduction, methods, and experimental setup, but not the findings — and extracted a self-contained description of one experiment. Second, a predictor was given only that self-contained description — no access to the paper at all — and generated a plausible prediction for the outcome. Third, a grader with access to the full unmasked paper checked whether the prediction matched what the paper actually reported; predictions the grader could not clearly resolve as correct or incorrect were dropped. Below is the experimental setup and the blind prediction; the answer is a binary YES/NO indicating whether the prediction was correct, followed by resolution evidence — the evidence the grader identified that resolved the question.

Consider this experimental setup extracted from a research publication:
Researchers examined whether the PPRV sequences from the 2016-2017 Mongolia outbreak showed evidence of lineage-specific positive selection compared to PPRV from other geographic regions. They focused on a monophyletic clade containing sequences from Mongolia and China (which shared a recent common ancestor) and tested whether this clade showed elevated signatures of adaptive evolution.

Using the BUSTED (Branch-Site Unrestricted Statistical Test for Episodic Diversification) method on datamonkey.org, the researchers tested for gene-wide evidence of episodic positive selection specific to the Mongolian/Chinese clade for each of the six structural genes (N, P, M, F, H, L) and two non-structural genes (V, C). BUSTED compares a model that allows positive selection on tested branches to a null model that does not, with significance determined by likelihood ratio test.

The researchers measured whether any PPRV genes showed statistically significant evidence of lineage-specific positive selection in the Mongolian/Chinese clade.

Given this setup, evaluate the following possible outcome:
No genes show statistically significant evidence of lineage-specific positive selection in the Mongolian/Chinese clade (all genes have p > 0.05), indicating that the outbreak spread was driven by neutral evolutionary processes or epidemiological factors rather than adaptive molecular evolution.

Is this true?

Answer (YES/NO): NO